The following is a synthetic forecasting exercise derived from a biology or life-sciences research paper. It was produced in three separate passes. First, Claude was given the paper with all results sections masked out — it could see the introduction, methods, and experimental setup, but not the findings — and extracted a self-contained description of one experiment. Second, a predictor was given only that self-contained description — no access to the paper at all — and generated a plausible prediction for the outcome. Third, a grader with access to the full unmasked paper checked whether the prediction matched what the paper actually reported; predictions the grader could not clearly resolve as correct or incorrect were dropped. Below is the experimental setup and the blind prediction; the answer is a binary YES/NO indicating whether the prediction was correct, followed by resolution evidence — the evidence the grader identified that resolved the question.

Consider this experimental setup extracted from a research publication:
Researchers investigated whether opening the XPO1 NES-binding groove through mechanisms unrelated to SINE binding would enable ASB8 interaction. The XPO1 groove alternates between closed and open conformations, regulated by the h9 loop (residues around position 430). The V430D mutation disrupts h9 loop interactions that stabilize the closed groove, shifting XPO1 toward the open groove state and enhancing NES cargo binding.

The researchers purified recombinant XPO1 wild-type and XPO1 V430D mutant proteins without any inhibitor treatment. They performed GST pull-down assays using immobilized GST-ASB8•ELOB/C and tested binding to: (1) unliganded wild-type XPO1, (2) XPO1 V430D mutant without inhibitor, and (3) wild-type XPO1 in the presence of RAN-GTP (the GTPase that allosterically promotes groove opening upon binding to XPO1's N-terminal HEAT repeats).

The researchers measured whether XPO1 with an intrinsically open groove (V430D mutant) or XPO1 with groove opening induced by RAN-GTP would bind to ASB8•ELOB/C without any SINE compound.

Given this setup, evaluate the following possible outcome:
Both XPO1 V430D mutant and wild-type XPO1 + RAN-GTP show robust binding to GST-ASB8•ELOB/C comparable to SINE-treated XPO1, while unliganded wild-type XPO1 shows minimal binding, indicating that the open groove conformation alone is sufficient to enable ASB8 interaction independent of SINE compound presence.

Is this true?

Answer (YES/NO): YES